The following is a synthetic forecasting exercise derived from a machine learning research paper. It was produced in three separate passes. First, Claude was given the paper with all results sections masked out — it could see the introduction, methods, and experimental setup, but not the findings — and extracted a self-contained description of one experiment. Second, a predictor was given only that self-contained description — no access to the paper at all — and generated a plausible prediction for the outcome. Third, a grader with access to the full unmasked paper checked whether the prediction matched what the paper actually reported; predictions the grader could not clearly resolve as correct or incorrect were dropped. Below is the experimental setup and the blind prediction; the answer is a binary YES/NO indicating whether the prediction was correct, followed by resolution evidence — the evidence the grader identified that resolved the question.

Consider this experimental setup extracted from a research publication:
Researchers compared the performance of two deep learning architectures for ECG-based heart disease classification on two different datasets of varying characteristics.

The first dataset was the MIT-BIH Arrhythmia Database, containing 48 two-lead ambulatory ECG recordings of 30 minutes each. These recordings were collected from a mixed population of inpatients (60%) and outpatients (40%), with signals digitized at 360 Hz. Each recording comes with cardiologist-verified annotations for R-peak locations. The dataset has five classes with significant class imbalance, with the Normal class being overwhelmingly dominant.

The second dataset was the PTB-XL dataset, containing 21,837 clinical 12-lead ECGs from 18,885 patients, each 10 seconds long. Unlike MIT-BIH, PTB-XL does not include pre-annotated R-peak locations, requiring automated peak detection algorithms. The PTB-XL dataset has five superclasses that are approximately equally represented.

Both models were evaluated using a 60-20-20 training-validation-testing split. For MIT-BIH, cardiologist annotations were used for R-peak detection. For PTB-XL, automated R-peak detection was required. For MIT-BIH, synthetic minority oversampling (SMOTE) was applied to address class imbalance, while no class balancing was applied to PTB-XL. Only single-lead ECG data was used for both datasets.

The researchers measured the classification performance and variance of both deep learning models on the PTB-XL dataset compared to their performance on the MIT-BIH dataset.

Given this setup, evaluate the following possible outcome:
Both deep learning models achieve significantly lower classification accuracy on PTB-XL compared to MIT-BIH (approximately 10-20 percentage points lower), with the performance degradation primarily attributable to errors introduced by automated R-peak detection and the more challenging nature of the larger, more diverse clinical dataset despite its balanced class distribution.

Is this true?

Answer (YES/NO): NO